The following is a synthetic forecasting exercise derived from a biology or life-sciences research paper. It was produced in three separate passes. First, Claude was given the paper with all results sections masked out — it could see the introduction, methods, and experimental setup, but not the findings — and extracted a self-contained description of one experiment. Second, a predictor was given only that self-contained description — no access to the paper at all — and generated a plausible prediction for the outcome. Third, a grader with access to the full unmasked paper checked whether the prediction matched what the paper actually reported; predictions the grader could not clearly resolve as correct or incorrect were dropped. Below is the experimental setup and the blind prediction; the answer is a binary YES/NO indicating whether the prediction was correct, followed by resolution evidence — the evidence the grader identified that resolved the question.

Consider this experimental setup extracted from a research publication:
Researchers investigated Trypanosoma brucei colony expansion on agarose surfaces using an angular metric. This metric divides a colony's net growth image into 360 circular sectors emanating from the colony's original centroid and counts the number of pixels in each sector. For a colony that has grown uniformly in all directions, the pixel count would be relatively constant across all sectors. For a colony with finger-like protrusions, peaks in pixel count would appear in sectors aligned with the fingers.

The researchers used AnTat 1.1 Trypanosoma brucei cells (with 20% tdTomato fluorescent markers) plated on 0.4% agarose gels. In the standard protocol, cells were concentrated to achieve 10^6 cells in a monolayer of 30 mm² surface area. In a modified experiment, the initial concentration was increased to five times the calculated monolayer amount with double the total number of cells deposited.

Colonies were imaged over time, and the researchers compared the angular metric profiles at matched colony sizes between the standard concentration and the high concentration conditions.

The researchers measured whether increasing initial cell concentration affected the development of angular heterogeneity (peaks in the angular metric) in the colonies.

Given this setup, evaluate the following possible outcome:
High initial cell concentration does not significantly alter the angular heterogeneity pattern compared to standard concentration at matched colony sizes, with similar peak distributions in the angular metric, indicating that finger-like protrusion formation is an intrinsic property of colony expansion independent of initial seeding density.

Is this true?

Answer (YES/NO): NO